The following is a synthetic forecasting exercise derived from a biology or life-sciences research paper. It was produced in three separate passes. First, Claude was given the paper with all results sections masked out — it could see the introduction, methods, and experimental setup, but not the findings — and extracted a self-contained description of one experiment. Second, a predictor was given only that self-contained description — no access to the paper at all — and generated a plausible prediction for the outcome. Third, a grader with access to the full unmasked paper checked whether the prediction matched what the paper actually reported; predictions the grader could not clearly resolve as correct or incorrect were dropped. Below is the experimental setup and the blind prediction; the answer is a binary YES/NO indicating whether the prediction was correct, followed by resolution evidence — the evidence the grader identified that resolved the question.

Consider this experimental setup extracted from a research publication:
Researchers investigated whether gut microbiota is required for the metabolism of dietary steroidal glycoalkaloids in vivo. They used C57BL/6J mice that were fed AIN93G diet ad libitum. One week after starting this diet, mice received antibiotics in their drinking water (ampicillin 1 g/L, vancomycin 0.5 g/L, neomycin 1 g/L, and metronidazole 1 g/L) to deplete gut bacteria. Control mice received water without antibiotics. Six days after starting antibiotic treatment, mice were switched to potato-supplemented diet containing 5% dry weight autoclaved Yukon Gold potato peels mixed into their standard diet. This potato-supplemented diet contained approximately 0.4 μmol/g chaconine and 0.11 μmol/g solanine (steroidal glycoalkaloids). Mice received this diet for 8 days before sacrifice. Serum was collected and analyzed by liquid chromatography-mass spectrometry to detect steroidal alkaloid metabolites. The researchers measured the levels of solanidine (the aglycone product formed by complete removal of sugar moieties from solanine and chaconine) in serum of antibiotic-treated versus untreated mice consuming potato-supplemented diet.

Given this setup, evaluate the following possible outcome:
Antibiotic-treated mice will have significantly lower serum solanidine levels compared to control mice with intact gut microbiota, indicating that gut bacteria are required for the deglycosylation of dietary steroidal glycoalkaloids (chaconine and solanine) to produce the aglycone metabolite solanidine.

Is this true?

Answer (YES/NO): YES